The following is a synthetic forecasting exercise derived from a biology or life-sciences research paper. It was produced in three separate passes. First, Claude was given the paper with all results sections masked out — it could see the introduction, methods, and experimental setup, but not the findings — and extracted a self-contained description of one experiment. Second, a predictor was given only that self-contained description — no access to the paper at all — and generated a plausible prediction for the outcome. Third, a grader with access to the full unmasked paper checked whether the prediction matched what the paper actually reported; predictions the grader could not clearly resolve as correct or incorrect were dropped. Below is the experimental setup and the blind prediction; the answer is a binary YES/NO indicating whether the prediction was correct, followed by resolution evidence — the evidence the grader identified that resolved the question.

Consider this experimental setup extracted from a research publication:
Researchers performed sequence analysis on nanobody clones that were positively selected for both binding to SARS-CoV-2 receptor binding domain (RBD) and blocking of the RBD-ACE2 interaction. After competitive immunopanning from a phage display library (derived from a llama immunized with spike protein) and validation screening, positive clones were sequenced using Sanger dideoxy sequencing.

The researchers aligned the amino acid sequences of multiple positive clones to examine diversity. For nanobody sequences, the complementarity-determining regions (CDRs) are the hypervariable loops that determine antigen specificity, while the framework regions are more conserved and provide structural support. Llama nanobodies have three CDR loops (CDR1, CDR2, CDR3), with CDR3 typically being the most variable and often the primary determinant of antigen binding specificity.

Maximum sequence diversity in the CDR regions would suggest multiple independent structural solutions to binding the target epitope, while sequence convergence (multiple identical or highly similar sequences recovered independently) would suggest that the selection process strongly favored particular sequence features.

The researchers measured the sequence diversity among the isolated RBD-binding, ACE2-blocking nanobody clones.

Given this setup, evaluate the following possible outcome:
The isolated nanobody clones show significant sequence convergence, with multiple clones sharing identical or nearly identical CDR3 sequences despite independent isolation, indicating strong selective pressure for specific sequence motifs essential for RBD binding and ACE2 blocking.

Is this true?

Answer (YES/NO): NO